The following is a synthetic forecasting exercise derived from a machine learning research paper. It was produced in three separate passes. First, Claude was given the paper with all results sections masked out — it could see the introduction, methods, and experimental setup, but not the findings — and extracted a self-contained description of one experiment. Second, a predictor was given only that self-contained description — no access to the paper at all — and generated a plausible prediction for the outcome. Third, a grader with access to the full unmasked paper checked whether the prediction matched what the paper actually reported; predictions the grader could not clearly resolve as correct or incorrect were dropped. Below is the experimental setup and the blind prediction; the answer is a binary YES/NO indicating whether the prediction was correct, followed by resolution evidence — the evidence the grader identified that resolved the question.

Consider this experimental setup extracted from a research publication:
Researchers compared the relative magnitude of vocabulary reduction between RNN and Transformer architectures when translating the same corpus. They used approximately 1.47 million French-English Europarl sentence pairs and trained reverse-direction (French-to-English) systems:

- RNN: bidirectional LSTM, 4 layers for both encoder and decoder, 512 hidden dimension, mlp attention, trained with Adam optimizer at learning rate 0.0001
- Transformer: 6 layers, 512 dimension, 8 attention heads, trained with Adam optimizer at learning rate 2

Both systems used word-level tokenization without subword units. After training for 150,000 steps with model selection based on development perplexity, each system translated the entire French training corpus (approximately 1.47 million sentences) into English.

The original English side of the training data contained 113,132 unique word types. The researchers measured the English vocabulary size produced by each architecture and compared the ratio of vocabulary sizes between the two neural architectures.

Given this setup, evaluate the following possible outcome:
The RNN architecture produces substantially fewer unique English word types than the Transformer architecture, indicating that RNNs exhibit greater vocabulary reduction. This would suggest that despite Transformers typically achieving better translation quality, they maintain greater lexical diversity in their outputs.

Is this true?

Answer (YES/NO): YES